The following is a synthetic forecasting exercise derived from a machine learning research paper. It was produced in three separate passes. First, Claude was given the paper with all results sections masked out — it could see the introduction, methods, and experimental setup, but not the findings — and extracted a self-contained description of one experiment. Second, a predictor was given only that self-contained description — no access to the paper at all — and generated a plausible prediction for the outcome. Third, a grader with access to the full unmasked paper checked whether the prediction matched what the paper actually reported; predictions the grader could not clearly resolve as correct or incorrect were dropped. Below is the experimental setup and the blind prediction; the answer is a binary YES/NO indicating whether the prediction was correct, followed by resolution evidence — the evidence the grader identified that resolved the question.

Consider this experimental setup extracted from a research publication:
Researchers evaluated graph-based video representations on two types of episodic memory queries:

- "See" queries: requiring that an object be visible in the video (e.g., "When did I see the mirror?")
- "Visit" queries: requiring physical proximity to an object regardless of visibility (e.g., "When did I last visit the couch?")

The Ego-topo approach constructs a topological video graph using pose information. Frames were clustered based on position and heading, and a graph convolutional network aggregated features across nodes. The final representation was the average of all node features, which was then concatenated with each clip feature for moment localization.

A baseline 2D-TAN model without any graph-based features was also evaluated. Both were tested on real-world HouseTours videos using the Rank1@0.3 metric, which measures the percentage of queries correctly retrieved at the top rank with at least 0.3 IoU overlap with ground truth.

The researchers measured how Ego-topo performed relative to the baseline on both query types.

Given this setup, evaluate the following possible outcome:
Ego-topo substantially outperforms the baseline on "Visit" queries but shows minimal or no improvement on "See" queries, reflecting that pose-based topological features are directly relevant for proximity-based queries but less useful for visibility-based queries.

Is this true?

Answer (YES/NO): NO